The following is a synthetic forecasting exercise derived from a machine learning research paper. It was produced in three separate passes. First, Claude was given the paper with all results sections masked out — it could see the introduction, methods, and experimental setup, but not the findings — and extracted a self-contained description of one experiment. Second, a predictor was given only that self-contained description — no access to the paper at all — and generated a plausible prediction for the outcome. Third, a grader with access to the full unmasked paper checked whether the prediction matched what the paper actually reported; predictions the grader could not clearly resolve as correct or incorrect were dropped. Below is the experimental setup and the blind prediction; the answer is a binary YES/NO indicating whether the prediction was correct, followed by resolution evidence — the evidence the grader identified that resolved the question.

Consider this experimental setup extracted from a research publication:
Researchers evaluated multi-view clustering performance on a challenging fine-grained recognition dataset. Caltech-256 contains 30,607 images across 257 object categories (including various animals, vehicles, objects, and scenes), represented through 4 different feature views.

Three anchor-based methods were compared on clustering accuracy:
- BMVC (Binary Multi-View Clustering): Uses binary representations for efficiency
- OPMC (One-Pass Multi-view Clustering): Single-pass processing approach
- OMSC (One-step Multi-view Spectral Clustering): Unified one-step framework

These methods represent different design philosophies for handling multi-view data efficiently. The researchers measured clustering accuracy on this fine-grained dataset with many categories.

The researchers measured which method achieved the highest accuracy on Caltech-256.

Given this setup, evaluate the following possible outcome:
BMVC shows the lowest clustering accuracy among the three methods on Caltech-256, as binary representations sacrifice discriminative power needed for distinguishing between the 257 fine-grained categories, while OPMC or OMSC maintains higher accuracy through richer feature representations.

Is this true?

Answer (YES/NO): YES